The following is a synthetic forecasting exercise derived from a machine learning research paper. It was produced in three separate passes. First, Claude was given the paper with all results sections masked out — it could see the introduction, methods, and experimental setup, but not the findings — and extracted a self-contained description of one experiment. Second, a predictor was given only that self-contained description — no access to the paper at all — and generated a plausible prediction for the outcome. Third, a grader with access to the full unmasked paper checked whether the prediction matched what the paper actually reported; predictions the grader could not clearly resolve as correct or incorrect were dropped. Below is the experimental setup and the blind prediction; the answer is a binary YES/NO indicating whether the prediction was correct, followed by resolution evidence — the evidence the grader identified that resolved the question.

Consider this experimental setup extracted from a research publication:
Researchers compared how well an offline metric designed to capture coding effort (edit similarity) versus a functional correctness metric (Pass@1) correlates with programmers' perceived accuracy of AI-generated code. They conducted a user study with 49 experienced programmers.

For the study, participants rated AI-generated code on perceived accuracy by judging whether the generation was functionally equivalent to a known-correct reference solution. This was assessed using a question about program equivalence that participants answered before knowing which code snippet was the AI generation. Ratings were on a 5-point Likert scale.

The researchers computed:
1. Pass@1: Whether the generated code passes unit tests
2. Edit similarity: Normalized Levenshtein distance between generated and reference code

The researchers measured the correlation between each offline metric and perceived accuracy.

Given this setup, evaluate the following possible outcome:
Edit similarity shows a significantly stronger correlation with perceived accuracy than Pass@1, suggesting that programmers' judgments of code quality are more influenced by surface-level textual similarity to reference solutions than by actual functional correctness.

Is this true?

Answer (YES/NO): NO